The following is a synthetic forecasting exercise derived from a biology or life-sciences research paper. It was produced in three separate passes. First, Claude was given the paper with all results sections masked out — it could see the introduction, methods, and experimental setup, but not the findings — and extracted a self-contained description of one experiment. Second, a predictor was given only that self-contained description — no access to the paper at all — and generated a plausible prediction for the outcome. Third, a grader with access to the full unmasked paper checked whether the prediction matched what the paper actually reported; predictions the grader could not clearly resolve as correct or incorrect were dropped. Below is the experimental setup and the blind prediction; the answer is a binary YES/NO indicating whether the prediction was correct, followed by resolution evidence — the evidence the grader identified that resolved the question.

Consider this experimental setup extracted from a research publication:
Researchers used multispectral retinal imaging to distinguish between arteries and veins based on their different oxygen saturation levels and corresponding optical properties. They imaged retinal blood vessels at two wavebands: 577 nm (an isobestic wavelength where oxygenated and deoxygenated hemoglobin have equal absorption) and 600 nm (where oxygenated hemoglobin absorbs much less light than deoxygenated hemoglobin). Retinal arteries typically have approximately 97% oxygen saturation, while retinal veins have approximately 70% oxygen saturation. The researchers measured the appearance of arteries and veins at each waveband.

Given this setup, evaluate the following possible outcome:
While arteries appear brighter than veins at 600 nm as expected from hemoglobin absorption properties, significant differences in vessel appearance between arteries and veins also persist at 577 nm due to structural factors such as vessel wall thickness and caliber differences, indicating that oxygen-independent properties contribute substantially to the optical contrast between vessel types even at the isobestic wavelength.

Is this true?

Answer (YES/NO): NO